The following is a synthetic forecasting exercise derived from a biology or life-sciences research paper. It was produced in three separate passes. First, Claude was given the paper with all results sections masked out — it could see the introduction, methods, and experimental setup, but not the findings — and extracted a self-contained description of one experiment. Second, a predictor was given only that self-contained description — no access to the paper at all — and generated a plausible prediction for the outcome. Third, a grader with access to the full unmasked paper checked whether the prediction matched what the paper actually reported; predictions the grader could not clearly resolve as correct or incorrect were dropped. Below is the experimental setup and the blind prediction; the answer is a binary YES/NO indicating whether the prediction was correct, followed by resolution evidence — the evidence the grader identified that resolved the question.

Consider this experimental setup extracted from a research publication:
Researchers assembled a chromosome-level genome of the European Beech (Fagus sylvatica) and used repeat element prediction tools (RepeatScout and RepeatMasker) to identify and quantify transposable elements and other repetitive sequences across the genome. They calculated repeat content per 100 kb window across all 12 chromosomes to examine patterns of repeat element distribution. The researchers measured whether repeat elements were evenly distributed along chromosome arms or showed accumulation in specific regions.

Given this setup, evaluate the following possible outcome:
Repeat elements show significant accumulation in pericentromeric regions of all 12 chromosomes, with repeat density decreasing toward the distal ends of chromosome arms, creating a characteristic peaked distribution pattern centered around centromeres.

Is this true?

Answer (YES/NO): NO